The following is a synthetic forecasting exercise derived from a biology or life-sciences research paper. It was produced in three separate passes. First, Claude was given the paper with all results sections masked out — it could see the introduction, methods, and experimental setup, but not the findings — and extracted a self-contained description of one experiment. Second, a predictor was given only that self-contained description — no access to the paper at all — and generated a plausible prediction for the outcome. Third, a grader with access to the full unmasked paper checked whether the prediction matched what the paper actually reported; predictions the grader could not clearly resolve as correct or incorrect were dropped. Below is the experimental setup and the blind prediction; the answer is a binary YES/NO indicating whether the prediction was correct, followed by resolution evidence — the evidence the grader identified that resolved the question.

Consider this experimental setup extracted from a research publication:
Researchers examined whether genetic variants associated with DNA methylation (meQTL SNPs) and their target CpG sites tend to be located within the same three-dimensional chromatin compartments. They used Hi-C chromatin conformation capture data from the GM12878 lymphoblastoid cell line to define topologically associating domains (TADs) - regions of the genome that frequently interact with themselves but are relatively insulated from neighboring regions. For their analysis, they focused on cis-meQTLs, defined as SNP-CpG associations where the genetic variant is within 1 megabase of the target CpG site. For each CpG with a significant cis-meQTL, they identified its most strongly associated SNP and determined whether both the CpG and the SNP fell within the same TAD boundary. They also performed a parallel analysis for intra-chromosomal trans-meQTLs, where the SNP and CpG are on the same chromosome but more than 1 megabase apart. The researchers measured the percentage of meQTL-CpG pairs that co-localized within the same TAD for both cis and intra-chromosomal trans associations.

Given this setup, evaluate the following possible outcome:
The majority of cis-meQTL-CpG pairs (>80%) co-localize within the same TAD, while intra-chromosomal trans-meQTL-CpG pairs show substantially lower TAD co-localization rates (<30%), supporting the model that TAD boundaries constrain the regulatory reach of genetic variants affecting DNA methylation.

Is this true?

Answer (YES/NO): NO